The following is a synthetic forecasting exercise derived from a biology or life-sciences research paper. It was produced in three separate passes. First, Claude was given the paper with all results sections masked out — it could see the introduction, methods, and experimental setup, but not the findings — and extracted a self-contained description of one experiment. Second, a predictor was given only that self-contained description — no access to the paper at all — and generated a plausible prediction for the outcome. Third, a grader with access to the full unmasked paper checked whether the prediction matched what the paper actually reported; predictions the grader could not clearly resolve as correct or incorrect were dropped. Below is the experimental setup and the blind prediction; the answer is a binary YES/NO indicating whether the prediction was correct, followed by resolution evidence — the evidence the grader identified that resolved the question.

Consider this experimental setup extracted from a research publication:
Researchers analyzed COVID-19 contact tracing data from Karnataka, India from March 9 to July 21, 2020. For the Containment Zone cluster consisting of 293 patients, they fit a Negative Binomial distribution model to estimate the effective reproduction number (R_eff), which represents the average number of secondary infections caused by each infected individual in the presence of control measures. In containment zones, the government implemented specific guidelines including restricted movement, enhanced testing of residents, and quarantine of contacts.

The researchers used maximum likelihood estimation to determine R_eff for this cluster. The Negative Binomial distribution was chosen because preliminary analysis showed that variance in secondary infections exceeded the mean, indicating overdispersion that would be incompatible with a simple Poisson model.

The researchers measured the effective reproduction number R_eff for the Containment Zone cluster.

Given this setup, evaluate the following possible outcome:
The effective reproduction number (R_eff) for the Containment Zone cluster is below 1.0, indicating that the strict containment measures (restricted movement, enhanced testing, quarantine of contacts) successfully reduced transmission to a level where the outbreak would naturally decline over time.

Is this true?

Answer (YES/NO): YES